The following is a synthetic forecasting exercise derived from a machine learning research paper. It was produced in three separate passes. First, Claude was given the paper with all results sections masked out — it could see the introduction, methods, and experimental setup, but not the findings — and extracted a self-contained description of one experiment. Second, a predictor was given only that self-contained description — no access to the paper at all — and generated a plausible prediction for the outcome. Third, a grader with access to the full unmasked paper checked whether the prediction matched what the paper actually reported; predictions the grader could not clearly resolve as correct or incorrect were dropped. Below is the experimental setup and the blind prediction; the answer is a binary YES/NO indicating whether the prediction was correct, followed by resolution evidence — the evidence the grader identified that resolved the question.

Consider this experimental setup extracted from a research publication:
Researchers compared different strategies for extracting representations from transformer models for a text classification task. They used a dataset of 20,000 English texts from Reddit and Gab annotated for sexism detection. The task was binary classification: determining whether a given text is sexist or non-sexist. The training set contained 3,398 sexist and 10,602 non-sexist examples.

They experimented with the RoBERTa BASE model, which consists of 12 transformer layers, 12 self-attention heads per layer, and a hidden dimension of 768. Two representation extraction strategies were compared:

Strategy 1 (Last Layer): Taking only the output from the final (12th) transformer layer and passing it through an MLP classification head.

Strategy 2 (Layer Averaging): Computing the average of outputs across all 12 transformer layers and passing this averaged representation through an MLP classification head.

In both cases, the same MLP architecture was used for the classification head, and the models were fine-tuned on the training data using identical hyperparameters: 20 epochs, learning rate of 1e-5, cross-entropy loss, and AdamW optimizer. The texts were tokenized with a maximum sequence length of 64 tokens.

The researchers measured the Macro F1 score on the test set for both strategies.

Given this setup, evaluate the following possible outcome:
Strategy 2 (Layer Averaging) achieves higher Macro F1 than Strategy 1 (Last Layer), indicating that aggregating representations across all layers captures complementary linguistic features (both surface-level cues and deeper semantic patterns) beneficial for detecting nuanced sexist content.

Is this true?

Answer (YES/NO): NO